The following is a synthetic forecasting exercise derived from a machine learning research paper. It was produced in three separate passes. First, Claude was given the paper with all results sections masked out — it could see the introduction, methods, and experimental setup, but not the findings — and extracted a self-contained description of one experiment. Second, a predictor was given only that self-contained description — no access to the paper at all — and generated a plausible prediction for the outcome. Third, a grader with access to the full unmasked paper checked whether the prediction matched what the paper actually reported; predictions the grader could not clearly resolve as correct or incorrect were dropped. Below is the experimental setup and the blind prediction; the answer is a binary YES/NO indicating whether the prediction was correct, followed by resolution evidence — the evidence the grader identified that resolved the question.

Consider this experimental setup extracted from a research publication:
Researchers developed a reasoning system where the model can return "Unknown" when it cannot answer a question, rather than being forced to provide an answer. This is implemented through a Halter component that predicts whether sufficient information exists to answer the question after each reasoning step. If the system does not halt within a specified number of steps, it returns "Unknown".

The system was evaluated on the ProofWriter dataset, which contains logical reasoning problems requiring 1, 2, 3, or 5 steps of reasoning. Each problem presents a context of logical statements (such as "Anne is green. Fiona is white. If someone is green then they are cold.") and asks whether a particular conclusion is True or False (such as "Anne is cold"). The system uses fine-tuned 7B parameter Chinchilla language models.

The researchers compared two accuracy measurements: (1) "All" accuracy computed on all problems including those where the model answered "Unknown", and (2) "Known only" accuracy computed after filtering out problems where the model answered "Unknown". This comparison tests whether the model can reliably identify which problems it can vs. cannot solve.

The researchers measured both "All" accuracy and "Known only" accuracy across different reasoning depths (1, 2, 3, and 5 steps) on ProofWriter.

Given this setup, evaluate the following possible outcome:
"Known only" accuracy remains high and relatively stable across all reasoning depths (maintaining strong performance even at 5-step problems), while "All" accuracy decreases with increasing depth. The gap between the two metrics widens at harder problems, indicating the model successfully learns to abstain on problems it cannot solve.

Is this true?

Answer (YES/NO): YES